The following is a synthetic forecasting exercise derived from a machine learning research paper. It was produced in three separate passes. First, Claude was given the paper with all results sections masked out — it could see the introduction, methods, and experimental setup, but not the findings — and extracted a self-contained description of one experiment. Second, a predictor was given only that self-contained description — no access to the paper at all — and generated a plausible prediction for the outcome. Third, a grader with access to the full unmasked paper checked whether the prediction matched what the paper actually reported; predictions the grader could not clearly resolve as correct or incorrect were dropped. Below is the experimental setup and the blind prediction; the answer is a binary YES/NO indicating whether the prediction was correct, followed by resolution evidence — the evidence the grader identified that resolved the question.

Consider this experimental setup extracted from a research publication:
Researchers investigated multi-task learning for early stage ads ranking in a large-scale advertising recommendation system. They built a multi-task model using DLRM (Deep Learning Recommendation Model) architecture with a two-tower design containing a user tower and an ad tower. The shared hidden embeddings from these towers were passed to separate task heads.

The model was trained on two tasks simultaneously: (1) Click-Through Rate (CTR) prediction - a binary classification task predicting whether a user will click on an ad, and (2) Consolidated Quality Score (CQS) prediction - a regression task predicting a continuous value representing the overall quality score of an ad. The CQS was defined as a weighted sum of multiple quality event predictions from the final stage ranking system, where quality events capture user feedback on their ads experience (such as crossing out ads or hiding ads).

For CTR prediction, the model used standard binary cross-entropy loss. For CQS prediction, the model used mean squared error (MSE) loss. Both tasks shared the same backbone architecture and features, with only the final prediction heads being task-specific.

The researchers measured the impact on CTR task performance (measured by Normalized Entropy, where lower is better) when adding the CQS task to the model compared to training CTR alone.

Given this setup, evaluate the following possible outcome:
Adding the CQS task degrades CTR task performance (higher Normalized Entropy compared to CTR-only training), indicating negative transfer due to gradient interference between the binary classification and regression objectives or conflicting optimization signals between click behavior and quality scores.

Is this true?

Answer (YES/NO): YES